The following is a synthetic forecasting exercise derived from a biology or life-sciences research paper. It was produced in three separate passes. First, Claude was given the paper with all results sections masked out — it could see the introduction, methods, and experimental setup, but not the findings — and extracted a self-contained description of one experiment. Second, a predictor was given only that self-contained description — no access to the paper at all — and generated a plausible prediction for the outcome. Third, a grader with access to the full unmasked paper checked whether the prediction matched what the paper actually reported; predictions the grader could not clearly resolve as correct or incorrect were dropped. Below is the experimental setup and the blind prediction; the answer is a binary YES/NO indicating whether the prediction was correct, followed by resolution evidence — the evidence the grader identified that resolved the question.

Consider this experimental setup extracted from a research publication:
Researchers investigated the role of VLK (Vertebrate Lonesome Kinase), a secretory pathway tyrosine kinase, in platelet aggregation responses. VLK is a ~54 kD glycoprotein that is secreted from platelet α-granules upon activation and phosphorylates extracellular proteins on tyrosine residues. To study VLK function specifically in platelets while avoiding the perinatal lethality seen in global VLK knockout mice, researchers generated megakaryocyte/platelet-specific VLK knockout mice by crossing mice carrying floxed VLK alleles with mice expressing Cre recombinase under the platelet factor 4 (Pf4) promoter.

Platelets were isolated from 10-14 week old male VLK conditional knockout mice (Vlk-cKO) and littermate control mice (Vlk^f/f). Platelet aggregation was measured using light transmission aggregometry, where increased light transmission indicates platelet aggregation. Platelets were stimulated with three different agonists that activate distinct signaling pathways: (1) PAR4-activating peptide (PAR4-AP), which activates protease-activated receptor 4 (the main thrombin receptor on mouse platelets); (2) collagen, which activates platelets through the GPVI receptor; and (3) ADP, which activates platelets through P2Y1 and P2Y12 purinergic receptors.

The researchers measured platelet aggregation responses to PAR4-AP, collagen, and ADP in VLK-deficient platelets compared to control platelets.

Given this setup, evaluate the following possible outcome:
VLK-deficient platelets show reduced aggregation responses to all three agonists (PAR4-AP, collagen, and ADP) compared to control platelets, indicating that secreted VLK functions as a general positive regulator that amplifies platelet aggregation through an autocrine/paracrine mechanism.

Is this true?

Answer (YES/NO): NO